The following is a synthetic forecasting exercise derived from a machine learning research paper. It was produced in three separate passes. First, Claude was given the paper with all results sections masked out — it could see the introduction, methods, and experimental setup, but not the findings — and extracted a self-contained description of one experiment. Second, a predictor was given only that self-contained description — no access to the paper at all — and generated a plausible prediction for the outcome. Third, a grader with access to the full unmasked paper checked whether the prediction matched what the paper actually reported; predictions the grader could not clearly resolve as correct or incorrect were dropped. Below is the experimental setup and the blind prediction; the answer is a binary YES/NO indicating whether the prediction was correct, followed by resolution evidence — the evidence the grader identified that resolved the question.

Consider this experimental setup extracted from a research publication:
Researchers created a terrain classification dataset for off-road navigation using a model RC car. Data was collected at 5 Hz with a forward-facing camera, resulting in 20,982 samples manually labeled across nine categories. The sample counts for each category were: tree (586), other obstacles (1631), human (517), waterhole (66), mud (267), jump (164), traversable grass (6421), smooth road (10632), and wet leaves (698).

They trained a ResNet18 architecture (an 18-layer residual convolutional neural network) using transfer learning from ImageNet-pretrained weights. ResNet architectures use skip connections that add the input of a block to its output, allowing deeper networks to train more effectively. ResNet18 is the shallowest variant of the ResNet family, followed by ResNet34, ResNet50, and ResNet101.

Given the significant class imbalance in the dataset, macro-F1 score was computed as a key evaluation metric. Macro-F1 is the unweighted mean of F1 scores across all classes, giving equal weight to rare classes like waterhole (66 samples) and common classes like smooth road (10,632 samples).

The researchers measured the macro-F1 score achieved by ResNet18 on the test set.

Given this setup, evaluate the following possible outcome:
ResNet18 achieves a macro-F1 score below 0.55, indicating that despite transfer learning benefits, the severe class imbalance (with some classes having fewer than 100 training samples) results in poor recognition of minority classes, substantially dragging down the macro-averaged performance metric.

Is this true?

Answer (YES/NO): YES